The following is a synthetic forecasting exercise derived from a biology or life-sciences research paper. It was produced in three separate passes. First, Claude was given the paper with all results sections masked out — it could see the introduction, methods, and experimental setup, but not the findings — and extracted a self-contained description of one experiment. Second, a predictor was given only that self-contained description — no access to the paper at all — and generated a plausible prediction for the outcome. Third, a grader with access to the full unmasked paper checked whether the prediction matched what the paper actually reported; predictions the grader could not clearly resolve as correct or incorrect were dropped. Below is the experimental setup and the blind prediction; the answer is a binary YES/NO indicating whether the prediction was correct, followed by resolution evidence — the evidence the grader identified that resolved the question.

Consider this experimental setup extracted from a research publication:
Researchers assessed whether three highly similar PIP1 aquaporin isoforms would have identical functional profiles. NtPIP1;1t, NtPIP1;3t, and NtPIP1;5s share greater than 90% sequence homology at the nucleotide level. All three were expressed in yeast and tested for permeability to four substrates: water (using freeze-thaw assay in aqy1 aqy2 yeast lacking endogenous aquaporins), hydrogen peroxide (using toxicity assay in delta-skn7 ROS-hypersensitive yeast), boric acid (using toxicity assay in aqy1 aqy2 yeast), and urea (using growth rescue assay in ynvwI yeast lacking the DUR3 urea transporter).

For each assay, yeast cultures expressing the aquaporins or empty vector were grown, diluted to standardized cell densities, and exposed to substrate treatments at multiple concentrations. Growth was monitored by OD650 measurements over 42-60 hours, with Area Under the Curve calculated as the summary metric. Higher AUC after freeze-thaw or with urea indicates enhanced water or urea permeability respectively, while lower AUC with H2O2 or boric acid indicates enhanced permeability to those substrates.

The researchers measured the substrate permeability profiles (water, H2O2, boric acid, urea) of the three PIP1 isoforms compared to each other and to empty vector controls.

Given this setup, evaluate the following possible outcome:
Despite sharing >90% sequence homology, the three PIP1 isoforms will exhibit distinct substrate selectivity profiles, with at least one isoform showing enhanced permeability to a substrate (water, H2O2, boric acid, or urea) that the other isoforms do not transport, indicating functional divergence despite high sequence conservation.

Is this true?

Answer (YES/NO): YES